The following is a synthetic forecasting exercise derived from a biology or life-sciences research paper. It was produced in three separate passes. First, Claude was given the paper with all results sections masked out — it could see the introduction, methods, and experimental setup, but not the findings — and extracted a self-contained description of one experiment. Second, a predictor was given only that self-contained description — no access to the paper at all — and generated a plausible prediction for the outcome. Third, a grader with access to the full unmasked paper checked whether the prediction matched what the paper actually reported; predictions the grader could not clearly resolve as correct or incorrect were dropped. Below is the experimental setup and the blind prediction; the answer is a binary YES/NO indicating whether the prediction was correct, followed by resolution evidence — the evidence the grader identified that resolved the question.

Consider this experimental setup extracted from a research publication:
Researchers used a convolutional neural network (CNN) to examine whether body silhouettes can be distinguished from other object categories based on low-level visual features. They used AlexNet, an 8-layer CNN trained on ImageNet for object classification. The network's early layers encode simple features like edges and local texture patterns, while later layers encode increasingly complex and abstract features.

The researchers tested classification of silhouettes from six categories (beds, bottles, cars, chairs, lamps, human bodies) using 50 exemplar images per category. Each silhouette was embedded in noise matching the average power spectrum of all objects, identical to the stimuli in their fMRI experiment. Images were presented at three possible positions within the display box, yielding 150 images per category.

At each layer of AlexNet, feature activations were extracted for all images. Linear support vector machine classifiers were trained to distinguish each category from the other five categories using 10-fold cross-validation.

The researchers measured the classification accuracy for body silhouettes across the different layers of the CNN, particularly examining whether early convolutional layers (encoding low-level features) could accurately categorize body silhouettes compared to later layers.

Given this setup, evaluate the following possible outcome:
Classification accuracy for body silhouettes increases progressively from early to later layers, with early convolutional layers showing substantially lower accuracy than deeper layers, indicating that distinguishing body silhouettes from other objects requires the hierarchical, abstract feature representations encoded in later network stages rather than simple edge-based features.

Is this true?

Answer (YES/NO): YES